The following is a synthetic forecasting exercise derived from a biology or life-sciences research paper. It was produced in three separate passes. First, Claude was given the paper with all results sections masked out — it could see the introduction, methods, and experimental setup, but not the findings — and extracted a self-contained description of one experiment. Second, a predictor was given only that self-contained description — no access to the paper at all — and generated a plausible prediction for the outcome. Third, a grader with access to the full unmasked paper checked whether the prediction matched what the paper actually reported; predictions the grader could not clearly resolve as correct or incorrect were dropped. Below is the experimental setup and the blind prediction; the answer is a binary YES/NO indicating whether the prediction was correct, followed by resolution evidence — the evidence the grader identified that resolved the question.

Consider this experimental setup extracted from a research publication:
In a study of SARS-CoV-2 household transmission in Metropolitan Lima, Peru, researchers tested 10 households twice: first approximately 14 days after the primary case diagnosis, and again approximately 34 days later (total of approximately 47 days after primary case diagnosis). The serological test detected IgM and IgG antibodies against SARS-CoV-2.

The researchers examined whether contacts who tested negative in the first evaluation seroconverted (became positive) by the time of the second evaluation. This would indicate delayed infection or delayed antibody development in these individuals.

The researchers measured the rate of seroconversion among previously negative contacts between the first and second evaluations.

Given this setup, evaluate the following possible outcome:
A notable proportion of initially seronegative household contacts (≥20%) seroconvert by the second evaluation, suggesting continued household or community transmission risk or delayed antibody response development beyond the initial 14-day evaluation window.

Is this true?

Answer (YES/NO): NO